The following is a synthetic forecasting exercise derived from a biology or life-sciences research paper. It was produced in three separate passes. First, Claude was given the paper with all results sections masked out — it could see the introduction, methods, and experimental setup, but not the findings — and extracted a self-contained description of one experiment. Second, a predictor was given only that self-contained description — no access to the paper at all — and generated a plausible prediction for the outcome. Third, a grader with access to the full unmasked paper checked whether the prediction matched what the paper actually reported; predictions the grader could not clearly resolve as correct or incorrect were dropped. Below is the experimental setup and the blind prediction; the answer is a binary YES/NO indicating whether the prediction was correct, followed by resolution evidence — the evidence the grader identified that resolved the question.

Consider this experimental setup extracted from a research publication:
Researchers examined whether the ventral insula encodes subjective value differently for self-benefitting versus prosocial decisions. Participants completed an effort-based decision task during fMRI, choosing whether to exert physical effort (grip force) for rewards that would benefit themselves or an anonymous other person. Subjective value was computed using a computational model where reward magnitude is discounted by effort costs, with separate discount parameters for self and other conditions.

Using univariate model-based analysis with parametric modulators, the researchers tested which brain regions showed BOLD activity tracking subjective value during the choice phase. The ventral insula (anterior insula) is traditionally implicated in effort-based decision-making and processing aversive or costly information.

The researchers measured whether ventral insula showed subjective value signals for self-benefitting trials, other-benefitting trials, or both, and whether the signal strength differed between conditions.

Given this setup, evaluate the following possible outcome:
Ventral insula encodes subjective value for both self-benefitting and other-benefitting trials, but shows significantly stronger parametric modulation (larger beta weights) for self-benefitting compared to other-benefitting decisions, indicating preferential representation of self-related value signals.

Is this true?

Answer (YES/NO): NO